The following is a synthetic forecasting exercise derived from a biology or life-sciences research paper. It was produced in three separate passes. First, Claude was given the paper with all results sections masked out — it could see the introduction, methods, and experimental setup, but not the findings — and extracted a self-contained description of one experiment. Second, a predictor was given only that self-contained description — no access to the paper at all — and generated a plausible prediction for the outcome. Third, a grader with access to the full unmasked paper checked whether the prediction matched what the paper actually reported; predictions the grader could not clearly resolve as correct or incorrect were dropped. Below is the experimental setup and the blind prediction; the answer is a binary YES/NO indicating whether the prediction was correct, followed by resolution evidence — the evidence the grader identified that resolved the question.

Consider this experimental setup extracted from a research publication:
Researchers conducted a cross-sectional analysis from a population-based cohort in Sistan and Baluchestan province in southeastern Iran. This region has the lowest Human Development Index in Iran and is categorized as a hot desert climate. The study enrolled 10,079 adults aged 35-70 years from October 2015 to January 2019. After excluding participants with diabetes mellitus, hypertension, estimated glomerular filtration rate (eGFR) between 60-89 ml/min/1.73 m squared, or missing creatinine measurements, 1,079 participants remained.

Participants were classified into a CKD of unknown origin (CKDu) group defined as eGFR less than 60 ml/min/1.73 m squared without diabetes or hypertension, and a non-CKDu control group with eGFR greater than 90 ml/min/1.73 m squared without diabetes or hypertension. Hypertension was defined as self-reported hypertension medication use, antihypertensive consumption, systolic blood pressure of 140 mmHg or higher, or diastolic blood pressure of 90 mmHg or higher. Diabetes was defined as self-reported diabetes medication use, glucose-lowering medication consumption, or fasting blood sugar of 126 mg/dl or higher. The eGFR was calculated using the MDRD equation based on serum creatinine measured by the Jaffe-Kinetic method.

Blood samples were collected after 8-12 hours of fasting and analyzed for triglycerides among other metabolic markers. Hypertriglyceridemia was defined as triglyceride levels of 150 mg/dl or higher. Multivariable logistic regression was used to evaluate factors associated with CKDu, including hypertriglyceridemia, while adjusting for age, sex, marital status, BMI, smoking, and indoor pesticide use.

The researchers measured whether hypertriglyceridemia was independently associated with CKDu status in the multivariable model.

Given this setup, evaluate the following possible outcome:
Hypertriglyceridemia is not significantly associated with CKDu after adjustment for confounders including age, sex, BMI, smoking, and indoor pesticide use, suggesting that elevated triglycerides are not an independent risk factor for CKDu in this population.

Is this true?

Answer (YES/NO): NO